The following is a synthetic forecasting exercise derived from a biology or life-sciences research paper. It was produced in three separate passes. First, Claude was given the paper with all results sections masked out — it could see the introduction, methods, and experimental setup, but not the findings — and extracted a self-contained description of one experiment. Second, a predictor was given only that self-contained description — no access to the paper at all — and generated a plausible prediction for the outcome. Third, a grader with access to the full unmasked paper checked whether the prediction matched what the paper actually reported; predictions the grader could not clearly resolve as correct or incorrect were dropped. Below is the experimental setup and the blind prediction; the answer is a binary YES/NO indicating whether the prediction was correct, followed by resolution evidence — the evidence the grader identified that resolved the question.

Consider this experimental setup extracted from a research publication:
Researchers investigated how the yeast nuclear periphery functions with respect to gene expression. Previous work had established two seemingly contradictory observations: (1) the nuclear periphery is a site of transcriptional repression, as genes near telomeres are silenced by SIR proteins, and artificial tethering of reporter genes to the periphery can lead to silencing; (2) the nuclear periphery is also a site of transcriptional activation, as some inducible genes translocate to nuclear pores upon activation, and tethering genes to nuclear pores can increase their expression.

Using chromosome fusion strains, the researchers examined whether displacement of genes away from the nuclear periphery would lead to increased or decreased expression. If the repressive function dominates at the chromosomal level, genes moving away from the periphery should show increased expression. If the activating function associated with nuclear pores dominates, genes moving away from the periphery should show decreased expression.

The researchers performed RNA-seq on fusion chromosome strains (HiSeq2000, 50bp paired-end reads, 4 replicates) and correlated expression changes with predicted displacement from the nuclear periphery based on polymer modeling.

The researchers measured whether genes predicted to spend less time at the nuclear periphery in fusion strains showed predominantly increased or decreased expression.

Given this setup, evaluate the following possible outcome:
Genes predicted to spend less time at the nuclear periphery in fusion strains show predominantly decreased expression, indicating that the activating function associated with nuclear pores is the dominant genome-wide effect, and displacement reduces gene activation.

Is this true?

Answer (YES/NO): NO